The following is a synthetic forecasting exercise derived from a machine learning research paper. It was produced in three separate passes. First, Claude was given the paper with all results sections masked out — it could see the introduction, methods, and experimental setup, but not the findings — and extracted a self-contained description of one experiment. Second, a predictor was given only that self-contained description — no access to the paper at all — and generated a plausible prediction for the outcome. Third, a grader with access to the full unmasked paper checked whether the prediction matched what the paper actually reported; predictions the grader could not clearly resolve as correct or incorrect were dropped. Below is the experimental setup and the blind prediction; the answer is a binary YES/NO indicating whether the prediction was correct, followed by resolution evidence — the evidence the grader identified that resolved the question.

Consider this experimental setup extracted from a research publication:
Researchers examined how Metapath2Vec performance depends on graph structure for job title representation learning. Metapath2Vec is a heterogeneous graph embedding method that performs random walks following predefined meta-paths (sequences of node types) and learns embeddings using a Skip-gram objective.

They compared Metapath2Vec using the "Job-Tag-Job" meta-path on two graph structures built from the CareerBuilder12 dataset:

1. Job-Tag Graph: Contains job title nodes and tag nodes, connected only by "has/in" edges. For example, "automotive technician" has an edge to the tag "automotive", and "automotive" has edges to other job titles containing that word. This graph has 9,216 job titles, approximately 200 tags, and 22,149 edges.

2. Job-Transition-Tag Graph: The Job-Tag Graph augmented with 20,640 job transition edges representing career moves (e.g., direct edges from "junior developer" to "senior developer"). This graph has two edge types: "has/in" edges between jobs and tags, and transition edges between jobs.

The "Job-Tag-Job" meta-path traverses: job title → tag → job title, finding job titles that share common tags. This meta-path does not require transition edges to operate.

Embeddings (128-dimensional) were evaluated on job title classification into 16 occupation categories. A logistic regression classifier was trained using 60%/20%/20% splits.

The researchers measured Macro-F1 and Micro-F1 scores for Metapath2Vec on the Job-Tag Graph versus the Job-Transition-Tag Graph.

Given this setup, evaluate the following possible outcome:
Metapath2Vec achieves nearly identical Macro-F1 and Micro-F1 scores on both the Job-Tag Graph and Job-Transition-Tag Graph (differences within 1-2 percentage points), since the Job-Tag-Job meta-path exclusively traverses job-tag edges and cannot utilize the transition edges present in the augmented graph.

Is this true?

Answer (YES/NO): YES